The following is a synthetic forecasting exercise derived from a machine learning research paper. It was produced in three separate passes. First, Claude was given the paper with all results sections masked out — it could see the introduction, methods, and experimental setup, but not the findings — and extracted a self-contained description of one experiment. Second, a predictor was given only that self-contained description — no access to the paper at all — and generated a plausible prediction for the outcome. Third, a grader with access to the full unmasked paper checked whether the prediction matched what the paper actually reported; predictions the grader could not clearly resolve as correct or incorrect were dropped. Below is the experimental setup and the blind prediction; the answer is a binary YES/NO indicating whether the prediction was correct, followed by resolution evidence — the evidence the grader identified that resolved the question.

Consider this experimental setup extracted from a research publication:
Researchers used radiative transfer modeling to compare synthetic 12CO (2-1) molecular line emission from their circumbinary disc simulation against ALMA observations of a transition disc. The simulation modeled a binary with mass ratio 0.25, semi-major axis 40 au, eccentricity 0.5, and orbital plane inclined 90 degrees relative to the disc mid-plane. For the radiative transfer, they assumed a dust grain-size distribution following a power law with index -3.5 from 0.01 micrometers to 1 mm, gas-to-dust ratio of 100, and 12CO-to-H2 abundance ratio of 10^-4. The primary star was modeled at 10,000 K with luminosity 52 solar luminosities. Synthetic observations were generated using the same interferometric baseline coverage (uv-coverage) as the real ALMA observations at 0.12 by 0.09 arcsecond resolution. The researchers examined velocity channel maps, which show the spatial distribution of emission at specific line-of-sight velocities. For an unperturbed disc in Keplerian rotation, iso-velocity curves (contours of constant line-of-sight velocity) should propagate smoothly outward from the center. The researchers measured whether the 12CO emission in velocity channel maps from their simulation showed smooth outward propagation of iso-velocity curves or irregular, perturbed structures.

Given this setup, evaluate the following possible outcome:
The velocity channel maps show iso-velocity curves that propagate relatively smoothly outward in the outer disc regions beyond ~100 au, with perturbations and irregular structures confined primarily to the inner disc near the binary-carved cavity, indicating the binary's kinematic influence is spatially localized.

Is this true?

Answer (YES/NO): NO